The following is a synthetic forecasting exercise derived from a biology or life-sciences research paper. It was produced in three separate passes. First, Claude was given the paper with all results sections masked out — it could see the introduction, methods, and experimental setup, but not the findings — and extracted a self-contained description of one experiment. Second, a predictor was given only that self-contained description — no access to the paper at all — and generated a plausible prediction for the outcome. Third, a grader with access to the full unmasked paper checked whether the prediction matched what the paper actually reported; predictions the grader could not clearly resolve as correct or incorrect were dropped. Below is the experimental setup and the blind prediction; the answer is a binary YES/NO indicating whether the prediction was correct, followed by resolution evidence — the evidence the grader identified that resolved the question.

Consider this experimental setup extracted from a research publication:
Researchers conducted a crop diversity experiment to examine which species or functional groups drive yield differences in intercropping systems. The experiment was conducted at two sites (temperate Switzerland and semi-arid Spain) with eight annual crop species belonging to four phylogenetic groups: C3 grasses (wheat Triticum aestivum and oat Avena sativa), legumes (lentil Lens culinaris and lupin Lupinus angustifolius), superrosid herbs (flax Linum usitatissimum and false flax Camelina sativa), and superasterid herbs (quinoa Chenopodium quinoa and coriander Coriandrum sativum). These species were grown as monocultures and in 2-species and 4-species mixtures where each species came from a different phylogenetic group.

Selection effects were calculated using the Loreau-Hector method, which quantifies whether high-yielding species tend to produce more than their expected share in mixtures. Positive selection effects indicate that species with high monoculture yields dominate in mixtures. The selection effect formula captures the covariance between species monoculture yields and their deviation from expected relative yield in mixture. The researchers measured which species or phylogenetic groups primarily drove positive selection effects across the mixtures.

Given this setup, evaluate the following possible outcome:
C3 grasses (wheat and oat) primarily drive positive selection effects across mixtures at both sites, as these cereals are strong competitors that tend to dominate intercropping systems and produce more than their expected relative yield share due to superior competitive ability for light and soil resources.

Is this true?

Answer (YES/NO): NO